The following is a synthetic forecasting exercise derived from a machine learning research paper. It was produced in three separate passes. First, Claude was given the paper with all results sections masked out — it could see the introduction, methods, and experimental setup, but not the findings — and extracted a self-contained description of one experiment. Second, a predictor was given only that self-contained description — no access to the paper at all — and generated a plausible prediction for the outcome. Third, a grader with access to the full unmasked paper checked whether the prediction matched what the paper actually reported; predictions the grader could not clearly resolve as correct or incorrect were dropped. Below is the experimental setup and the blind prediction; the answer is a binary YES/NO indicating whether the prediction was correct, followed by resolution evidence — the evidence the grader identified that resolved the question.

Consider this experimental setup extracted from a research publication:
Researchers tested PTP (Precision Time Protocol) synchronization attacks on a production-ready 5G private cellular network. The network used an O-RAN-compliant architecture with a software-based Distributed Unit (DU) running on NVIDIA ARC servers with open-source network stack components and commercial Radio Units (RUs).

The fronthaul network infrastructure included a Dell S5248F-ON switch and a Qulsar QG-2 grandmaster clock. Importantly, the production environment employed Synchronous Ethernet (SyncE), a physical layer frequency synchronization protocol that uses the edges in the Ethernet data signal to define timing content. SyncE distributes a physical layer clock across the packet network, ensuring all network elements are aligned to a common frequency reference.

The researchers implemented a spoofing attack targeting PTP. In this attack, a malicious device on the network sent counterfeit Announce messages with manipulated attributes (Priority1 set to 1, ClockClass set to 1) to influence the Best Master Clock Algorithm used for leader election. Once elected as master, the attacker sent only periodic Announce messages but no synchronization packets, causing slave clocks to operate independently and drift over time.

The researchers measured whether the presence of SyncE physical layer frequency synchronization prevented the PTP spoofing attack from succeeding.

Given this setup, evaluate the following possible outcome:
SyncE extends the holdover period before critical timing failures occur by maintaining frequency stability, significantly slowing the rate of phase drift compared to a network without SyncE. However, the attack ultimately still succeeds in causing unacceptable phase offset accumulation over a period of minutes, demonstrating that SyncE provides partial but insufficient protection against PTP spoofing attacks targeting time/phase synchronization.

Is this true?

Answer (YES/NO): NO